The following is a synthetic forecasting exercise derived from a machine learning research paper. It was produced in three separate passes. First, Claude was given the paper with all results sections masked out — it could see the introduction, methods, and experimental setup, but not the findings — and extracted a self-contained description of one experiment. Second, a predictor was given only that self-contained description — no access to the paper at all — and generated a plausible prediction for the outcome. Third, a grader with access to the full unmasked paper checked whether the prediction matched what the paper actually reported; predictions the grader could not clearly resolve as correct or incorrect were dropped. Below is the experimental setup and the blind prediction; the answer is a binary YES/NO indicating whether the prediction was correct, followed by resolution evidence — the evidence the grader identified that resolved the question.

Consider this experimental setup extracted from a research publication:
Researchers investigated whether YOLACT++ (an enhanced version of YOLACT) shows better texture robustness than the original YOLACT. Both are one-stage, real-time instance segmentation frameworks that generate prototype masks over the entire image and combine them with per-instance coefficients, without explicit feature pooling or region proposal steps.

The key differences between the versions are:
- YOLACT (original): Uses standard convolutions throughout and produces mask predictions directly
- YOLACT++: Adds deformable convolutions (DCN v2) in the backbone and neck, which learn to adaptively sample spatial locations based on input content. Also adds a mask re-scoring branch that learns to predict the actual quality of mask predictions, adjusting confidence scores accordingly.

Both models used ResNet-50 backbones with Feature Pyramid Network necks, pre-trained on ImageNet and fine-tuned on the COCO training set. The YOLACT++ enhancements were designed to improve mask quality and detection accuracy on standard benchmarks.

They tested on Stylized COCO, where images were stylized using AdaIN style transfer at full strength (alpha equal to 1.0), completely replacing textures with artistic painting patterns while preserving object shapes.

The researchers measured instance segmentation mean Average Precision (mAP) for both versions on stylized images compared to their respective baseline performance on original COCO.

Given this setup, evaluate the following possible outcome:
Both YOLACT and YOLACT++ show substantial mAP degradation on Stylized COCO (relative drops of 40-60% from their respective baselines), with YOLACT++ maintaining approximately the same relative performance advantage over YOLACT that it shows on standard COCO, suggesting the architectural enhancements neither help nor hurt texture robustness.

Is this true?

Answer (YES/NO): NO